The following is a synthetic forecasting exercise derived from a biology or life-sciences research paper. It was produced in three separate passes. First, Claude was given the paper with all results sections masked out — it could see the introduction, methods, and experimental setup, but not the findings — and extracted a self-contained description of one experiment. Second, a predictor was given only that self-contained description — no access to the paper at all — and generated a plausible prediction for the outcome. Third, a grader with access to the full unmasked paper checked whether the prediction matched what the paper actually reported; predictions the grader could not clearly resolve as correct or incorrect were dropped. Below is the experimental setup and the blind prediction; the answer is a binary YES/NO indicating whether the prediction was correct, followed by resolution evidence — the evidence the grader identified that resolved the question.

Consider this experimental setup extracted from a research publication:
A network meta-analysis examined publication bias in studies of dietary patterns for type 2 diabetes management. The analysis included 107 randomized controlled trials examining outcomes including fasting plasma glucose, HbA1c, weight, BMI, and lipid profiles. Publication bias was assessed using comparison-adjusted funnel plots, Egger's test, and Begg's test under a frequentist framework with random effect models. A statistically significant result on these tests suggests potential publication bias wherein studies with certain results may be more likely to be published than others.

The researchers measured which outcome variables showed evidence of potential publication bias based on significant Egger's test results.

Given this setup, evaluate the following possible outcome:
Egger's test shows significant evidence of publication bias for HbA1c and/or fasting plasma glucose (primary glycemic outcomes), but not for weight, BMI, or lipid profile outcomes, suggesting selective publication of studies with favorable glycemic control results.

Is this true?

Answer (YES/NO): NO